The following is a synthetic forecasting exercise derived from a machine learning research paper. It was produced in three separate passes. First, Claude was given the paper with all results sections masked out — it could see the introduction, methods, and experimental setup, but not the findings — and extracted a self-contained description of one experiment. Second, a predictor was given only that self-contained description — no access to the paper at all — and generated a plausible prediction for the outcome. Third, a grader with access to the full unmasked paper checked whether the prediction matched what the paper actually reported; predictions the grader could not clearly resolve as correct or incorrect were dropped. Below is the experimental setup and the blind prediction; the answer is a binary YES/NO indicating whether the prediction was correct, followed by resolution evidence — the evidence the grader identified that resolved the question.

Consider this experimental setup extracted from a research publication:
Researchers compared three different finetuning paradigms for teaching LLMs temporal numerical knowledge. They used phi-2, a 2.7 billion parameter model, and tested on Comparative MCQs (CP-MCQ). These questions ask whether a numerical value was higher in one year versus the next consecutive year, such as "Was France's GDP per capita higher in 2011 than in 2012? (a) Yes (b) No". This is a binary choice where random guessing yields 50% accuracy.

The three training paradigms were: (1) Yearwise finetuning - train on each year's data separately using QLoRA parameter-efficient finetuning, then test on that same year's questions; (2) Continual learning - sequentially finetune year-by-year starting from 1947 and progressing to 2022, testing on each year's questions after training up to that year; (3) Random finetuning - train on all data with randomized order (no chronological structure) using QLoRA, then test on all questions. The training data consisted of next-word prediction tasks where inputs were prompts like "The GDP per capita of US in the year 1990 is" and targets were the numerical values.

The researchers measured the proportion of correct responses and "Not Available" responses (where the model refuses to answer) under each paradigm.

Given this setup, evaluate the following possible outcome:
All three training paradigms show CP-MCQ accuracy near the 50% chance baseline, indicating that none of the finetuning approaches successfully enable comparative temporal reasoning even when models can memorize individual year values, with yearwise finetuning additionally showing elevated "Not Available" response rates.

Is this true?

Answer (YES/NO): NO